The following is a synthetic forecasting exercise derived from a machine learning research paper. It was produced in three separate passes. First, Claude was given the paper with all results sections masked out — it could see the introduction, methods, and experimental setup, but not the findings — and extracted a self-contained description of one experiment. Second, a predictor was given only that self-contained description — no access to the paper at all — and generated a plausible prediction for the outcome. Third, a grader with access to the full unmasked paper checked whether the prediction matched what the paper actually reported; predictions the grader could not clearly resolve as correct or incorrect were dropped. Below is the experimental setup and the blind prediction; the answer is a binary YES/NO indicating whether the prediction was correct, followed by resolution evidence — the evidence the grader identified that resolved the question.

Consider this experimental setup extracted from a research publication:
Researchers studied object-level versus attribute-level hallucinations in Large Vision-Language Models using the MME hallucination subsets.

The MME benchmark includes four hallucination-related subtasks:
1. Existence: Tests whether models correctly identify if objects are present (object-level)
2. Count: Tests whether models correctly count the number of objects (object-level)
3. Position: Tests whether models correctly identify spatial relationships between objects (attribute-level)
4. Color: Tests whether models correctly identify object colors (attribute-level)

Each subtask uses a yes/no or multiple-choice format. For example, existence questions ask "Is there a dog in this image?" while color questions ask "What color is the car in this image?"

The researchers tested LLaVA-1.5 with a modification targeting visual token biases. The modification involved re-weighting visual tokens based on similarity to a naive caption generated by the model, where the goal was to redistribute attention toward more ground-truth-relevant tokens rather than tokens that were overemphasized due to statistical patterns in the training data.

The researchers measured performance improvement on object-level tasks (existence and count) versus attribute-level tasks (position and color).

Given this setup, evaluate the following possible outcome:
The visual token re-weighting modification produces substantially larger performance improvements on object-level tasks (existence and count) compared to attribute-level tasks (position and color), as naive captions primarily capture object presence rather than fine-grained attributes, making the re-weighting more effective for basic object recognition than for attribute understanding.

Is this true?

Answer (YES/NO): NO